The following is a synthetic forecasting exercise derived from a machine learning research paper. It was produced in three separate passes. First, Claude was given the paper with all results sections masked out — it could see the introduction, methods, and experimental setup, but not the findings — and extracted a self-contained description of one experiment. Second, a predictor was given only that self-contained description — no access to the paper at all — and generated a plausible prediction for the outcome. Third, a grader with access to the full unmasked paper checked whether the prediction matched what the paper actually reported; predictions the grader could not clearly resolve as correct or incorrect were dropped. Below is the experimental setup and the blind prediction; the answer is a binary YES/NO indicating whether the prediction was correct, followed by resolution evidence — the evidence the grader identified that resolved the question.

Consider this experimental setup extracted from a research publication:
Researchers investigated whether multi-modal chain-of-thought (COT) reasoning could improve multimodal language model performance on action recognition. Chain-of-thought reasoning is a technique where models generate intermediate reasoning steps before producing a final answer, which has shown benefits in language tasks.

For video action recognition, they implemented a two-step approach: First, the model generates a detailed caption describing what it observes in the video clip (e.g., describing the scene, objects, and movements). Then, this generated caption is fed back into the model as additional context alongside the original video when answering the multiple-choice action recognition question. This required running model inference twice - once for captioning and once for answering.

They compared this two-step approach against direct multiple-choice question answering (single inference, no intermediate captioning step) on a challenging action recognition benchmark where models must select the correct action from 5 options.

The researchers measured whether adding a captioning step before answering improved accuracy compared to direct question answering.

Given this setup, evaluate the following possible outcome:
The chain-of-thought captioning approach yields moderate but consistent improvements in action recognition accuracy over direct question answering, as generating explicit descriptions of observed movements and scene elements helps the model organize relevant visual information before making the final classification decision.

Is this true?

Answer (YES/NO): NO